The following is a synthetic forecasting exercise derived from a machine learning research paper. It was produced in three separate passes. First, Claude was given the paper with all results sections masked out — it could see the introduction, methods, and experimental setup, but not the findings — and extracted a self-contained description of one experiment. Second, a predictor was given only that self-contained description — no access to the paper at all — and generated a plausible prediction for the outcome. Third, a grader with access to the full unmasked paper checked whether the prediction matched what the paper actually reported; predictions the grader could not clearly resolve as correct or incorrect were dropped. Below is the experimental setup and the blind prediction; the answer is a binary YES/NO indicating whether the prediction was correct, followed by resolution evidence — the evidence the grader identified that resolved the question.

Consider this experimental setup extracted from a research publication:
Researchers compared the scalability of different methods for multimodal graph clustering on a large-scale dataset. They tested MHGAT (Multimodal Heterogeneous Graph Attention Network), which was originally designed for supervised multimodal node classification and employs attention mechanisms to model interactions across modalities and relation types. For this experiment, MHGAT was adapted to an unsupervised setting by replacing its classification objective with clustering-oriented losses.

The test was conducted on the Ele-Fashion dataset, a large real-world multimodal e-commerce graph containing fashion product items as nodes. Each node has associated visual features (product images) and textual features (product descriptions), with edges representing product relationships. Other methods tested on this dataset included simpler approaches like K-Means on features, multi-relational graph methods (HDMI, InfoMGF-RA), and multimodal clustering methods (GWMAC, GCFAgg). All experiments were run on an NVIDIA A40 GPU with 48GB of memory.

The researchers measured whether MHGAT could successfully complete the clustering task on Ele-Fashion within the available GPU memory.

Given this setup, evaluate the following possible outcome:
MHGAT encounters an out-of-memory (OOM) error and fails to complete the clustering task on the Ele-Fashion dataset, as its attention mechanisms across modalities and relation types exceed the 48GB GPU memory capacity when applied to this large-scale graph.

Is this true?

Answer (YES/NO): YES